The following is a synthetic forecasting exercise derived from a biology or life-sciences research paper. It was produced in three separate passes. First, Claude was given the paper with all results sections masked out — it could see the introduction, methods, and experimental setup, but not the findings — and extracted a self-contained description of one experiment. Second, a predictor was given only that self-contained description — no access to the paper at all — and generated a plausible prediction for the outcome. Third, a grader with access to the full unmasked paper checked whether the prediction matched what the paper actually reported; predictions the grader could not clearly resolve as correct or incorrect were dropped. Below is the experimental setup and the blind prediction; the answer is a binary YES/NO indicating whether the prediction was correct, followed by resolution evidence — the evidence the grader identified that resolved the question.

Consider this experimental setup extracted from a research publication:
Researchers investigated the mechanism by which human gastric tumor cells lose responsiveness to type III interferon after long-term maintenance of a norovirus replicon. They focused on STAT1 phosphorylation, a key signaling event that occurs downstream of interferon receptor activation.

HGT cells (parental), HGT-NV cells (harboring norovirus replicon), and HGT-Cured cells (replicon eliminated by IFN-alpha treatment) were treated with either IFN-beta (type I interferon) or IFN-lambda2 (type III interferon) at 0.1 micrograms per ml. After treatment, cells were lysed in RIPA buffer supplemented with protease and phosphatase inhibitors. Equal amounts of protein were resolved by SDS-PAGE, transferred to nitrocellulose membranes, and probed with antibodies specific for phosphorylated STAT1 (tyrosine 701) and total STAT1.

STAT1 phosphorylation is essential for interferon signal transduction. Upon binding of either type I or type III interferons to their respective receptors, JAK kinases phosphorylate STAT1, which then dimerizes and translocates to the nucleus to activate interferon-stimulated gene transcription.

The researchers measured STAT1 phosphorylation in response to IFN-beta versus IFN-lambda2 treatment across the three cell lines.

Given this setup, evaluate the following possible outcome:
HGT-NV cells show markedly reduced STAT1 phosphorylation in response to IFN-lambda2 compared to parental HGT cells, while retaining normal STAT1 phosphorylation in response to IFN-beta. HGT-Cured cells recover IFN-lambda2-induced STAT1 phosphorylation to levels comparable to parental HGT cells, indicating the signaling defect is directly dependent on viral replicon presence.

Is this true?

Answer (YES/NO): NO